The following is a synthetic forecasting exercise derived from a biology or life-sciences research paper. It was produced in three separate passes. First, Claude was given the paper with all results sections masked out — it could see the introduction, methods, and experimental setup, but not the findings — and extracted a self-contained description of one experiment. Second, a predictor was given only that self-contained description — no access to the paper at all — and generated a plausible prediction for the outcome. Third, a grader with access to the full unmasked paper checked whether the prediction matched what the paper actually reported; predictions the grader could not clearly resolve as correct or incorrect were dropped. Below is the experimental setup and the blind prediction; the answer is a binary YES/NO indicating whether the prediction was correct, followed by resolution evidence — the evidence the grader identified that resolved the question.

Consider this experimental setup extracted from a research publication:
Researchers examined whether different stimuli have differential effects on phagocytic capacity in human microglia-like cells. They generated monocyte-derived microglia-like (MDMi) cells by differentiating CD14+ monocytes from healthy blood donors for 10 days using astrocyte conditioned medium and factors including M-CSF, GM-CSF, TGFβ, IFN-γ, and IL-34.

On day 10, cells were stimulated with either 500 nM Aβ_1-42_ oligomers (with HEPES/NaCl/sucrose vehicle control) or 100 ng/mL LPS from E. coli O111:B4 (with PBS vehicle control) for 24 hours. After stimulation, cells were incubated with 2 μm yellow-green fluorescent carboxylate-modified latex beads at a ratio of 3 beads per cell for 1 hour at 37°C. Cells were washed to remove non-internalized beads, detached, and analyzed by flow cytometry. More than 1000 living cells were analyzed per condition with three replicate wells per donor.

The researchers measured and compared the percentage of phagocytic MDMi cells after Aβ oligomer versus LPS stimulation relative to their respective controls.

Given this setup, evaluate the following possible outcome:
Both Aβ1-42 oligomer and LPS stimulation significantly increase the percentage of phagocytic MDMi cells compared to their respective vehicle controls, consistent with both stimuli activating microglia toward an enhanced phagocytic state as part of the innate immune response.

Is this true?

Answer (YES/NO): YES